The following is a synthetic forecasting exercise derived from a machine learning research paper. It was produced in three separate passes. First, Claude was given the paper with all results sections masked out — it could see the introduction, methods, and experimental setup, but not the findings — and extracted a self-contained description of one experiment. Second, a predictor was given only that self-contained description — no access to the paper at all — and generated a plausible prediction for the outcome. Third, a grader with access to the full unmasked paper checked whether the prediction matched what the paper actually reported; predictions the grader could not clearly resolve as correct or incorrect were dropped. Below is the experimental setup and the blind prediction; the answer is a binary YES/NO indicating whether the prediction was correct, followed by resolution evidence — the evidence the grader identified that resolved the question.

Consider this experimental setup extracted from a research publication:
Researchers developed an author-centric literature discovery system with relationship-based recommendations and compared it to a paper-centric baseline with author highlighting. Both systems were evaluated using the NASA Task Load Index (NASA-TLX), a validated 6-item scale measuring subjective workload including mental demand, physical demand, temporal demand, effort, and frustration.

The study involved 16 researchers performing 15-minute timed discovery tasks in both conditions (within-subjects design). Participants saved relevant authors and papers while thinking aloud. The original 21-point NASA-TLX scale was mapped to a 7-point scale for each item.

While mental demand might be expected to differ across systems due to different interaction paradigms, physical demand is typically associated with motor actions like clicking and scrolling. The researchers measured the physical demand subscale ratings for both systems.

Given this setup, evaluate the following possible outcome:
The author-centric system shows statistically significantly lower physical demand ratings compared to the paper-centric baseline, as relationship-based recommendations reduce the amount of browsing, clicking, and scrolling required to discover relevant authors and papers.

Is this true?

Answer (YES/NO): YES